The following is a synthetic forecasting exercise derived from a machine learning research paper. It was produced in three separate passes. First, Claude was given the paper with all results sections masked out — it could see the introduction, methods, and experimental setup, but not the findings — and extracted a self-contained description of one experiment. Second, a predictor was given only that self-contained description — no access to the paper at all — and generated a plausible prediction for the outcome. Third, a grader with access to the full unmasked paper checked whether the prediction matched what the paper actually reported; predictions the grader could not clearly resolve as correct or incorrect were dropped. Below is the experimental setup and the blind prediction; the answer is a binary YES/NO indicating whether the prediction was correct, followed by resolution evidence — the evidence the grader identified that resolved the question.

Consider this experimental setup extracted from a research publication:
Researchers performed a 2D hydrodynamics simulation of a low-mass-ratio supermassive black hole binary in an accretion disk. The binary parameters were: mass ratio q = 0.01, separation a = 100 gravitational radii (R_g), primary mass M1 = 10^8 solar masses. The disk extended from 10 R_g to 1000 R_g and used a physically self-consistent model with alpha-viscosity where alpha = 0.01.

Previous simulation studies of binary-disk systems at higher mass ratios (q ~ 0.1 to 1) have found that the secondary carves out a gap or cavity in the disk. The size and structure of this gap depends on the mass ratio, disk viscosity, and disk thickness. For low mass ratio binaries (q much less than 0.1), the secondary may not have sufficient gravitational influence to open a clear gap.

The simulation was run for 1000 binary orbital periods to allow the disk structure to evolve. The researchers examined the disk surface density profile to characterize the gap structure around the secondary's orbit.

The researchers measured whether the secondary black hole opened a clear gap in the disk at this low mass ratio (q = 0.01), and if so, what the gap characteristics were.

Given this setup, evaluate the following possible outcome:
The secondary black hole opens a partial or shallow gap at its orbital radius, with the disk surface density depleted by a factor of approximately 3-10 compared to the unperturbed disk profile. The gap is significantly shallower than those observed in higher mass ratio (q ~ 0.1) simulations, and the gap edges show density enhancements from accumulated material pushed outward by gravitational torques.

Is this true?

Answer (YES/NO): NO